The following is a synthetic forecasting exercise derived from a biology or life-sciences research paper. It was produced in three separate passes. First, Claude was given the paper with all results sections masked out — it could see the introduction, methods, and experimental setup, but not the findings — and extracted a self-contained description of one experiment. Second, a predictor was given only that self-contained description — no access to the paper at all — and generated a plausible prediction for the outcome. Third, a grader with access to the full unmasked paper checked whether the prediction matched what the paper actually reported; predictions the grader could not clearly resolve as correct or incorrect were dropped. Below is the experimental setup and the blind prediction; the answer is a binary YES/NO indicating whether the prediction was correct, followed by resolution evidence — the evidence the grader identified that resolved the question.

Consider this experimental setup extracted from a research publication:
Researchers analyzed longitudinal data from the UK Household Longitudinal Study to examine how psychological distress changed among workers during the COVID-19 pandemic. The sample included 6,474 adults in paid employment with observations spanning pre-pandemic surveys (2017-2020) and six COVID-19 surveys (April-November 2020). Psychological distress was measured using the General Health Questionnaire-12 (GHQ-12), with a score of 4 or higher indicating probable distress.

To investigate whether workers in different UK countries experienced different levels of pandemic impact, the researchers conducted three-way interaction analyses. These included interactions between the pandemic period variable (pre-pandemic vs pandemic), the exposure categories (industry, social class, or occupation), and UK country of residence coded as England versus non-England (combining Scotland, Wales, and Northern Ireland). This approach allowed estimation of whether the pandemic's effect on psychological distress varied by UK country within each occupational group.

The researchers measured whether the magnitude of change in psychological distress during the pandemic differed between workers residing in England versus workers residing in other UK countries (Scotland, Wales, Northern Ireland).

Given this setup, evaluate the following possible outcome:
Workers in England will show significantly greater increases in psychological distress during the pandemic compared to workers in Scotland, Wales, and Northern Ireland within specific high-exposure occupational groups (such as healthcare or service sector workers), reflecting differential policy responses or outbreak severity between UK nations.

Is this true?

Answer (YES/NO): NO